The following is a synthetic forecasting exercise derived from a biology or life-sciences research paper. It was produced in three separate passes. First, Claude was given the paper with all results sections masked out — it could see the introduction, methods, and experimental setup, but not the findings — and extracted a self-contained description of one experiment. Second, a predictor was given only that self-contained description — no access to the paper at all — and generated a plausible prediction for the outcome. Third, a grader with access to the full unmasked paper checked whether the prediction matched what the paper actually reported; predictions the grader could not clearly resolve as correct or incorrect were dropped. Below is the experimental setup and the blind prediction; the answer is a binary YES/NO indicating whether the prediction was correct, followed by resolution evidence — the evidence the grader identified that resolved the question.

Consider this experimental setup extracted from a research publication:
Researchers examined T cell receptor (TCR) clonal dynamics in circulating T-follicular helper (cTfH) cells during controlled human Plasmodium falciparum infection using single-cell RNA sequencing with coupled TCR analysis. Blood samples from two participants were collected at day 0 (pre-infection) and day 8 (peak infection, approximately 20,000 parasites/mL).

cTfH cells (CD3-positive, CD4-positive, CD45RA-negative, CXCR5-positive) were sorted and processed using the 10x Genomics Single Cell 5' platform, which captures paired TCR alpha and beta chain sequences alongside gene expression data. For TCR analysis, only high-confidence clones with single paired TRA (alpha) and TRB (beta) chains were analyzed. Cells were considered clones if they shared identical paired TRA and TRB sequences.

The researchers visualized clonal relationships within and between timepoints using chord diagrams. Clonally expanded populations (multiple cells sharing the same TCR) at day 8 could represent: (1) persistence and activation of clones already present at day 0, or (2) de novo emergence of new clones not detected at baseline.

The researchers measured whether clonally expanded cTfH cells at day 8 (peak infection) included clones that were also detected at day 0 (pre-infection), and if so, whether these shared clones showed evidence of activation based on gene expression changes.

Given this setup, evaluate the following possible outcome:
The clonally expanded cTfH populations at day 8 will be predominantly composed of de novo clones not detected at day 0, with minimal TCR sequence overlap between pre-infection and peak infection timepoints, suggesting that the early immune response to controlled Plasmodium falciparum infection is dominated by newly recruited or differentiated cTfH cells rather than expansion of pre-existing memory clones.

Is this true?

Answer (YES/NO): YES